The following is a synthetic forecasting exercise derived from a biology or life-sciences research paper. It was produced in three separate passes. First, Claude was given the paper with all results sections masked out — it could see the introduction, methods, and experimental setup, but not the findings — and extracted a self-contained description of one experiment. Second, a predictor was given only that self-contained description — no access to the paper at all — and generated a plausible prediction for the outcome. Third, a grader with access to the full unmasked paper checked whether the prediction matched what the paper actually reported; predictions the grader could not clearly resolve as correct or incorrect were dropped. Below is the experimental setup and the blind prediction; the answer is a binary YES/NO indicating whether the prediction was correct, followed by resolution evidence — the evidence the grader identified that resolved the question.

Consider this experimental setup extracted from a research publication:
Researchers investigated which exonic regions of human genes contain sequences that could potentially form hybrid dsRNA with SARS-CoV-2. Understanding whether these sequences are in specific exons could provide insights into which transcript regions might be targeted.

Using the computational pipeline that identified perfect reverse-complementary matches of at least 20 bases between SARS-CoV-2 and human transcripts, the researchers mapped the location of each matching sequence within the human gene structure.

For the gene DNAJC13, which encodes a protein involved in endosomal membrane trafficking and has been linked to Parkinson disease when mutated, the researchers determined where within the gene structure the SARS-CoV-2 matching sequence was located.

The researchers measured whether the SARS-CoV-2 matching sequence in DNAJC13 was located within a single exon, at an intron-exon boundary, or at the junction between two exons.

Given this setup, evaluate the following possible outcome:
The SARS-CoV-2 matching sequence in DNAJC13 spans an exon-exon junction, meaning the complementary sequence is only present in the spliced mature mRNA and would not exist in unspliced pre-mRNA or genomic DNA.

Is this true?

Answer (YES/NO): YES